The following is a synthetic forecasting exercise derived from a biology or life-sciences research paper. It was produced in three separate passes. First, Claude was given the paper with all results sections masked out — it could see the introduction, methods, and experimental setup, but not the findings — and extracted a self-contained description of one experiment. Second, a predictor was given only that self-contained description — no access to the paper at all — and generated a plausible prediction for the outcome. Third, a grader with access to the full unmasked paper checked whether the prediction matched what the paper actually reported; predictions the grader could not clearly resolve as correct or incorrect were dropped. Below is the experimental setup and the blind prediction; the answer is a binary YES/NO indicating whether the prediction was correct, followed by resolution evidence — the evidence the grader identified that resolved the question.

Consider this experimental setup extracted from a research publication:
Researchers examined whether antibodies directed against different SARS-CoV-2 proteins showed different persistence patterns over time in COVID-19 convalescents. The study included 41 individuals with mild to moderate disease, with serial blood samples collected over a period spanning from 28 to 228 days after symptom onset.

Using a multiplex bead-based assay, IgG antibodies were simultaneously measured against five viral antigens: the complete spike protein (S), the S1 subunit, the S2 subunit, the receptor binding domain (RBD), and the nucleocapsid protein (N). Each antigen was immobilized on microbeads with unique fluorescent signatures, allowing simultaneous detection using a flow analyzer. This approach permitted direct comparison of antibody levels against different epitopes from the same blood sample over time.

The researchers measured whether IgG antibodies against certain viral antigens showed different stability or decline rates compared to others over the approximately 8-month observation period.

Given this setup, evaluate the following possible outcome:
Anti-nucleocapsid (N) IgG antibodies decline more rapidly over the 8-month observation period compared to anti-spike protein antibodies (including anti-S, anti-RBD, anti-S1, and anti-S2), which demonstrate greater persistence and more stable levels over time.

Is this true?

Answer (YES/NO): NO